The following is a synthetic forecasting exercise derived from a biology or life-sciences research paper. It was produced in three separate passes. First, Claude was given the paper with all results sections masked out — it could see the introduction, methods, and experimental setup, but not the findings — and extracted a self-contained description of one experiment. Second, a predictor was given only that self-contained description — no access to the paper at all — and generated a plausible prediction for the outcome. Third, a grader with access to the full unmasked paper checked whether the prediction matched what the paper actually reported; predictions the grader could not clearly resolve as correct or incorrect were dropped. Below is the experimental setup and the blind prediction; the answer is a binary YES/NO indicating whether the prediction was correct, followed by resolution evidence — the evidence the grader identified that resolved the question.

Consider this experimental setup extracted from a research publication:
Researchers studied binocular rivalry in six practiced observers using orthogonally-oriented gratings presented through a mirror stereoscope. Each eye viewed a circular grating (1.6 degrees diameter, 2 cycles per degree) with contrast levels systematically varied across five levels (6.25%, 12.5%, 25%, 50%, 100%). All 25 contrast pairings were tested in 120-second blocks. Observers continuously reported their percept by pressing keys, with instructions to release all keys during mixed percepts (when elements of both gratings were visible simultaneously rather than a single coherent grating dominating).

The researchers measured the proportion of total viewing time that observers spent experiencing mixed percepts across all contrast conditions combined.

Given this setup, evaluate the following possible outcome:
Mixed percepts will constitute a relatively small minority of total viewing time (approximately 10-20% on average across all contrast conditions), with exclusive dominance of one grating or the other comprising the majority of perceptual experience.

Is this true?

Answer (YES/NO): NO